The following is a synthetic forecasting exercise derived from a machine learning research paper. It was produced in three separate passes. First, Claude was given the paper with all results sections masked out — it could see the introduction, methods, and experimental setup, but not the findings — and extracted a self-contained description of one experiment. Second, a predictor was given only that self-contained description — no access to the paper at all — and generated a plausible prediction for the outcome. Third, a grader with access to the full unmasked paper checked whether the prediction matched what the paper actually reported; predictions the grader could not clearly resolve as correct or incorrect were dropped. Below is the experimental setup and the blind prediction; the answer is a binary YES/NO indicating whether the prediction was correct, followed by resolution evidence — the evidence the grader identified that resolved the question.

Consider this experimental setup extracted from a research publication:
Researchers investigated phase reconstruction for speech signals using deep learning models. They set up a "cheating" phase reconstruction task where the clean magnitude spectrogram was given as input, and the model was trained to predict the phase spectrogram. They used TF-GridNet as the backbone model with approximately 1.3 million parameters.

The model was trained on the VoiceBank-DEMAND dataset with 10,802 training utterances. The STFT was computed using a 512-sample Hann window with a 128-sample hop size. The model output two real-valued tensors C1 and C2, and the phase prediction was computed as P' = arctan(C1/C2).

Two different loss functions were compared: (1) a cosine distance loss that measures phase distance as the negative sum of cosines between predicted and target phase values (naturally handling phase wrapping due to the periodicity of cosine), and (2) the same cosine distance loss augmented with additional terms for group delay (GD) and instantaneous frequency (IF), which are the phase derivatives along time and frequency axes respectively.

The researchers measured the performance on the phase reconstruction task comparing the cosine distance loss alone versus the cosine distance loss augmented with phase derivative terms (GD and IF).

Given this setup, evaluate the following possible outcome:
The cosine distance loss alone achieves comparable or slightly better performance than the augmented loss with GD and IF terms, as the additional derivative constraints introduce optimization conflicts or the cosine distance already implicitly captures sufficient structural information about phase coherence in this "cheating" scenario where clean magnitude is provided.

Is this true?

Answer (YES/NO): NO